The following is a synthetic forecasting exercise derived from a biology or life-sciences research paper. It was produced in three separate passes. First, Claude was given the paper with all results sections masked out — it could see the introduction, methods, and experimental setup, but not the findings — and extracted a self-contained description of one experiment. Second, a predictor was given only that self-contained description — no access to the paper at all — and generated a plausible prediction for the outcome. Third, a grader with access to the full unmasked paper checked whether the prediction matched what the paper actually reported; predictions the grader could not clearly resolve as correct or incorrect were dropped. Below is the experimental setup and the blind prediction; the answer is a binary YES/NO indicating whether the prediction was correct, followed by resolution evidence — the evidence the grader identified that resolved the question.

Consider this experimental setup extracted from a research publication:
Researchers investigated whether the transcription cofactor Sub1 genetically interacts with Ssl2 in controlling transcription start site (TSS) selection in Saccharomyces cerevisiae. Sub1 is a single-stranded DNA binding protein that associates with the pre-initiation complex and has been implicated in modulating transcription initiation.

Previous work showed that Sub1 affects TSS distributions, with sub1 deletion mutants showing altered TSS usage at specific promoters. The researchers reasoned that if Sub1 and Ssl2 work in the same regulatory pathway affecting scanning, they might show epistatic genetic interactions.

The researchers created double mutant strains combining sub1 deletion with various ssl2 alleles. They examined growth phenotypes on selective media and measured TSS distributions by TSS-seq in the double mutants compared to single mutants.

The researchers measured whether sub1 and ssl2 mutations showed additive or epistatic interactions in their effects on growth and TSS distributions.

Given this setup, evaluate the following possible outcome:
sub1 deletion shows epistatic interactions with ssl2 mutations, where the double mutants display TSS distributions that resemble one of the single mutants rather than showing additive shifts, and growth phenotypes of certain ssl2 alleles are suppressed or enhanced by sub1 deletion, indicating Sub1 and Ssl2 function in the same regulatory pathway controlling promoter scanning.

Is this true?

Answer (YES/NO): NO